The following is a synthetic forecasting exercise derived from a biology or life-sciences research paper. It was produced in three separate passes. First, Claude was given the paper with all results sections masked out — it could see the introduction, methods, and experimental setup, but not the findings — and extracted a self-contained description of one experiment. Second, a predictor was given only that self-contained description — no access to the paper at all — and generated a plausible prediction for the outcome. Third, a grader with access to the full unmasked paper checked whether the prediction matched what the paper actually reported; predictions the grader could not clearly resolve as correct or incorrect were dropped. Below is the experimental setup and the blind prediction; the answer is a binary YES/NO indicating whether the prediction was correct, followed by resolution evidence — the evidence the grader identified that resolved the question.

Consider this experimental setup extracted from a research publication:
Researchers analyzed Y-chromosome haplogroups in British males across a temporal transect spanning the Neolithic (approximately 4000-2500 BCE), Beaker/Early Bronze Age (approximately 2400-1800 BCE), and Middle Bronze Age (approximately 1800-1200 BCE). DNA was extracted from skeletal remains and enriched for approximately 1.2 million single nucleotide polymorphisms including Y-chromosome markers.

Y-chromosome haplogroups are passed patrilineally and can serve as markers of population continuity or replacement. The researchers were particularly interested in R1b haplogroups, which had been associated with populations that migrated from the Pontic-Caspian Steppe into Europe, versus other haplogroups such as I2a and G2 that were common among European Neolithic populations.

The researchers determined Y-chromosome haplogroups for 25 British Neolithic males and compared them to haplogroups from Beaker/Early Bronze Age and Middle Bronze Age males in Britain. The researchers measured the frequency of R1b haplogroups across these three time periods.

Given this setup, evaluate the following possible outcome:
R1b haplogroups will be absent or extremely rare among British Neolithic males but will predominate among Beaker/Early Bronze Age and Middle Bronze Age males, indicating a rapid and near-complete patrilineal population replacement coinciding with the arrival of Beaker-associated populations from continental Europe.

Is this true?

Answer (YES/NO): YES